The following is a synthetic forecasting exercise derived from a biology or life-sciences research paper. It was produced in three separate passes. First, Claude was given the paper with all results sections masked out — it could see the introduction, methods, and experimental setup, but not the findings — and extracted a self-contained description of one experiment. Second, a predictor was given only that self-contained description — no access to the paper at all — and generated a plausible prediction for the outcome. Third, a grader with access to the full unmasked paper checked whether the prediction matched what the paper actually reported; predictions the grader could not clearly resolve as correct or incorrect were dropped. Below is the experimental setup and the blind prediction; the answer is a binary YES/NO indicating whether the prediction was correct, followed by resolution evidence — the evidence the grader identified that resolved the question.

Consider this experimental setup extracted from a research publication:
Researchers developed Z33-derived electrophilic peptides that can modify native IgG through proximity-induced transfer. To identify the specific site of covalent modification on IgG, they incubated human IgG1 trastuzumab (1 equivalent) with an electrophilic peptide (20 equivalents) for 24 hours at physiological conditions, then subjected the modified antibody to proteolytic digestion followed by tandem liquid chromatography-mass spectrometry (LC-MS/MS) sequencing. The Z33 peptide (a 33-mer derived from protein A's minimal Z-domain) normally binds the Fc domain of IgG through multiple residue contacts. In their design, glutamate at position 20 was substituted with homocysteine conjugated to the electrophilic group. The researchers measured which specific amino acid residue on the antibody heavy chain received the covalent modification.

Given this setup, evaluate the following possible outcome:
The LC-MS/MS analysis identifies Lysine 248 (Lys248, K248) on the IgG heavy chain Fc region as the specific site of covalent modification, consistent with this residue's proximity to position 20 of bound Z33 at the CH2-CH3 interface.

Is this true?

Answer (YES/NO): NO